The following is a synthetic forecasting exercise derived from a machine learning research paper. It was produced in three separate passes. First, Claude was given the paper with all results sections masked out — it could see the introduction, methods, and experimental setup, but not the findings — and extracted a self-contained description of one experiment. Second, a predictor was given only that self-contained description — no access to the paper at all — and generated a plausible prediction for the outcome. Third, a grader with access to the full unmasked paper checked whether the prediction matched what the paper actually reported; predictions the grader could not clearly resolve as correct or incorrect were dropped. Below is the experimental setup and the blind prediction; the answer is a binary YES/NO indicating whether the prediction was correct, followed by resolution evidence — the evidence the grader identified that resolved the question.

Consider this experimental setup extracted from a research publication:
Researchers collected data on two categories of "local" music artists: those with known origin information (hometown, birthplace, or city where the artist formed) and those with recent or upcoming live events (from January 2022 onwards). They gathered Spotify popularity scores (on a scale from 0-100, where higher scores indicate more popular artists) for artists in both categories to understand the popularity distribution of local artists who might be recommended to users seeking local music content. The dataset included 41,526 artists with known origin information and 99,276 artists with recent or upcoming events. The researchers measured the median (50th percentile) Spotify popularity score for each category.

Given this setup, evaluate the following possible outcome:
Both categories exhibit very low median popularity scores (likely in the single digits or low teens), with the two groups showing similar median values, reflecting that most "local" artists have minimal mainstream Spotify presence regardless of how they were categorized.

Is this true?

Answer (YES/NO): NO